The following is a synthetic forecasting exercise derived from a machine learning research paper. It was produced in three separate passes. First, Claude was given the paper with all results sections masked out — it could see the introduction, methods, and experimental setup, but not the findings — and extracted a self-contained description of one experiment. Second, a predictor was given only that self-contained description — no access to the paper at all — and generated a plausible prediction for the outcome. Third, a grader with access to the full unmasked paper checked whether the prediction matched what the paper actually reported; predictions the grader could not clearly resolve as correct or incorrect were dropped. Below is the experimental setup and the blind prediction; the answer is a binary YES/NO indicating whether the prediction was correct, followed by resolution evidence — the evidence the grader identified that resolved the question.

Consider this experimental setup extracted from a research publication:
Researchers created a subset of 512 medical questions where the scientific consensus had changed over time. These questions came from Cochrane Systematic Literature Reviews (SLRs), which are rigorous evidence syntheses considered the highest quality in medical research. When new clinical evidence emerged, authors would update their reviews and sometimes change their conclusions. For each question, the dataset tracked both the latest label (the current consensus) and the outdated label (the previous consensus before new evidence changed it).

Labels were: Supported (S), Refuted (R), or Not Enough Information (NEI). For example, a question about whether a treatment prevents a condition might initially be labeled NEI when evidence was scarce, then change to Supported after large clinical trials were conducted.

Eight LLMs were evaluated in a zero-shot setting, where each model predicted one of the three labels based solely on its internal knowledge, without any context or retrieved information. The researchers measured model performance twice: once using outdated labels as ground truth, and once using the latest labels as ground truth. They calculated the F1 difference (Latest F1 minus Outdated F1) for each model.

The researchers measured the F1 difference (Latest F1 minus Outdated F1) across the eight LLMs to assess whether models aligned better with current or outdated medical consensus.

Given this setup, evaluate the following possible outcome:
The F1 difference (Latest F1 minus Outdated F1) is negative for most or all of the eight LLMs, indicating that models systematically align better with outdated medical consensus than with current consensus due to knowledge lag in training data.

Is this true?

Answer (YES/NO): YES